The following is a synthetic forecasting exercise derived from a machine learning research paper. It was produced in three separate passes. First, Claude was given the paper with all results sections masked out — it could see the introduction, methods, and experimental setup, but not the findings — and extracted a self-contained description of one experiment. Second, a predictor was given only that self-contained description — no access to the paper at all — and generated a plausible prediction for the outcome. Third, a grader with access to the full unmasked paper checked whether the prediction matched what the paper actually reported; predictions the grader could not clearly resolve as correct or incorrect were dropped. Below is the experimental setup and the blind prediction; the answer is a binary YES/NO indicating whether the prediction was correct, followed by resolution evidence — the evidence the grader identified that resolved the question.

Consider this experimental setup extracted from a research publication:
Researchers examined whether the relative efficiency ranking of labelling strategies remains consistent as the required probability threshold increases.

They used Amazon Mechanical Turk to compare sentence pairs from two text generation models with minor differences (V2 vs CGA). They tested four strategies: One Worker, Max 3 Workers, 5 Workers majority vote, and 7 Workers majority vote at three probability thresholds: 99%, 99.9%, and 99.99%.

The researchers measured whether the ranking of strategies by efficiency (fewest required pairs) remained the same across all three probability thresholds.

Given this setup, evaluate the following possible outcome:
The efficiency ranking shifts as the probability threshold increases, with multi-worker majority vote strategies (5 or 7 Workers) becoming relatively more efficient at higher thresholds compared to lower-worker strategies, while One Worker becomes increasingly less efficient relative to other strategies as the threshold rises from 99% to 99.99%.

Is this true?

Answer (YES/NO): NO